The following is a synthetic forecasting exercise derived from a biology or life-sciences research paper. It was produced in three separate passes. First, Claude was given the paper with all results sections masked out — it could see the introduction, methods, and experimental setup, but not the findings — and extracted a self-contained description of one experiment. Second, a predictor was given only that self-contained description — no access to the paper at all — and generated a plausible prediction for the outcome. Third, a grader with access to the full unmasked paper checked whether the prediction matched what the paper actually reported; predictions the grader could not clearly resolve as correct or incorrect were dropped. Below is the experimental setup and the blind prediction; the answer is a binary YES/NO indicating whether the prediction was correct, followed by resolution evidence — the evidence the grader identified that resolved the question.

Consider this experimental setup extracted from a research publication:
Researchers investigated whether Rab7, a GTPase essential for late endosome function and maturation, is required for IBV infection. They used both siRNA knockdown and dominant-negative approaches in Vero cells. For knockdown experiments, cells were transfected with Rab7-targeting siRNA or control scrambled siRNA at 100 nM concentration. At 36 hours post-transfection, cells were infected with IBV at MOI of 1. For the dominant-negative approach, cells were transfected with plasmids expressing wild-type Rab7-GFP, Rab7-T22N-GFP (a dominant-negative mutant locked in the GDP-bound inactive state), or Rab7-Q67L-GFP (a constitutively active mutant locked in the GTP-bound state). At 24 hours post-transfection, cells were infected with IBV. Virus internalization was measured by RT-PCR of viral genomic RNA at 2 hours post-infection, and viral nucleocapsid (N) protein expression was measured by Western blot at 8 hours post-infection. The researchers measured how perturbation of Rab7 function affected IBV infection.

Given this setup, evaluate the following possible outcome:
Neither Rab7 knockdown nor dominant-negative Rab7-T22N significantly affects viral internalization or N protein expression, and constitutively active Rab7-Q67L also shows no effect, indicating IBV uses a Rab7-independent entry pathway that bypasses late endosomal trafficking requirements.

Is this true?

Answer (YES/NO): NO